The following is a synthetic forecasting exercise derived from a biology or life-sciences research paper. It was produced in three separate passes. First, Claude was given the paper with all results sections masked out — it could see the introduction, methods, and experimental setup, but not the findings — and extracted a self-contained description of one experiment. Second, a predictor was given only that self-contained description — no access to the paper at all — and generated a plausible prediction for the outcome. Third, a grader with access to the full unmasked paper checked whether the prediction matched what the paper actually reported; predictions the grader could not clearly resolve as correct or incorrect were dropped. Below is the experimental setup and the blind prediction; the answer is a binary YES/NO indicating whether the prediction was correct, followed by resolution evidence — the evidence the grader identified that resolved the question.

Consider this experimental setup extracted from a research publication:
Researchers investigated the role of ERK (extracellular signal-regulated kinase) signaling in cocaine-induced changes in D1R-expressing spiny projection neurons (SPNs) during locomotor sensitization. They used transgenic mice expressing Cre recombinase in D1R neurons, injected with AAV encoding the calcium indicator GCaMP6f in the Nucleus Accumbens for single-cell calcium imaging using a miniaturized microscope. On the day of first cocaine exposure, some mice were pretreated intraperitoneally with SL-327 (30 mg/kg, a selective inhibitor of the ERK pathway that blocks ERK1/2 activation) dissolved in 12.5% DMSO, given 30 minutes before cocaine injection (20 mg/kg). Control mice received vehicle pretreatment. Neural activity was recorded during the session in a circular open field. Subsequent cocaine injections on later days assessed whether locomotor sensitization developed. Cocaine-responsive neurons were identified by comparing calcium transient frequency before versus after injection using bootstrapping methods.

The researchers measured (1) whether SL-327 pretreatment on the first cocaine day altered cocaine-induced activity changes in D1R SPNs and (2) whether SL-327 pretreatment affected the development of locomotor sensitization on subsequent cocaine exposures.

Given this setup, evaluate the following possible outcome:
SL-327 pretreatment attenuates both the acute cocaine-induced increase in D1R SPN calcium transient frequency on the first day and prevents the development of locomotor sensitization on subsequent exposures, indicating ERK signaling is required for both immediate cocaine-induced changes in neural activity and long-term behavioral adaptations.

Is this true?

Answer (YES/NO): NO